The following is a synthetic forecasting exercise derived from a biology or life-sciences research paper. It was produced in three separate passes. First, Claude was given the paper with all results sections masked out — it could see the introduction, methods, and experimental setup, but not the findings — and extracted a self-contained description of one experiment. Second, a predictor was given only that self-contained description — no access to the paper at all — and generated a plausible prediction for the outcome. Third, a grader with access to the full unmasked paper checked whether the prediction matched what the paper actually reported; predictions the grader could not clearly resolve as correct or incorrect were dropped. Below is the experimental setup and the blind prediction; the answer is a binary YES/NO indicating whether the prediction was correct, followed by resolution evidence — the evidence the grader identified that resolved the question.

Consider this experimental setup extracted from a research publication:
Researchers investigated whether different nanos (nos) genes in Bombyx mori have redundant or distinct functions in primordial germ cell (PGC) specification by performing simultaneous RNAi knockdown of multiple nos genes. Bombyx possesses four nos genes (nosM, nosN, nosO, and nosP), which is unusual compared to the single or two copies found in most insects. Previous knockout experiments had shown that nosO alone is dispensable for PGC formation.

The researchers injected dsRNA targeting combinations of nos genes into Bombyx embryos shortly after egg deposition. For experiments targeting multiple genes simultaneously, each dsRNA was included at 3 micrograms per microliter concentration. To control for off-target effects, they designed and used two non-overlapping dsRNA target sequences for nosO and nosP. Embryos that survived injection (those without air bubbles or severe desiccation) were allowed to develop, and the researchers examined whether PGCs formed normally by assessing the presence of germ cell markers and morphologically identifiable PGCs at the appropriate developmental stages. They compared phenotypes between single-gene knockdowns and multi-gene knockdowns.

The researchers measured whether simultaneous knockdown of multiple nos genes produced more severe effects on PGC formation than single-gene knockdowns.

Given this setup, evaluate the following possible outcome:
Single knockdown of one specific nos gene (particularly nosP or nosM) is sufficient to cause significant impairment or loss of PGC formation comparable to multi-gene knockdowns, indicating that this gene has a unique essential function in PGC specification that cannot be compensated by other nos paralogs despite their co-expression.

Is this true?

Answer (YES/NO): NO